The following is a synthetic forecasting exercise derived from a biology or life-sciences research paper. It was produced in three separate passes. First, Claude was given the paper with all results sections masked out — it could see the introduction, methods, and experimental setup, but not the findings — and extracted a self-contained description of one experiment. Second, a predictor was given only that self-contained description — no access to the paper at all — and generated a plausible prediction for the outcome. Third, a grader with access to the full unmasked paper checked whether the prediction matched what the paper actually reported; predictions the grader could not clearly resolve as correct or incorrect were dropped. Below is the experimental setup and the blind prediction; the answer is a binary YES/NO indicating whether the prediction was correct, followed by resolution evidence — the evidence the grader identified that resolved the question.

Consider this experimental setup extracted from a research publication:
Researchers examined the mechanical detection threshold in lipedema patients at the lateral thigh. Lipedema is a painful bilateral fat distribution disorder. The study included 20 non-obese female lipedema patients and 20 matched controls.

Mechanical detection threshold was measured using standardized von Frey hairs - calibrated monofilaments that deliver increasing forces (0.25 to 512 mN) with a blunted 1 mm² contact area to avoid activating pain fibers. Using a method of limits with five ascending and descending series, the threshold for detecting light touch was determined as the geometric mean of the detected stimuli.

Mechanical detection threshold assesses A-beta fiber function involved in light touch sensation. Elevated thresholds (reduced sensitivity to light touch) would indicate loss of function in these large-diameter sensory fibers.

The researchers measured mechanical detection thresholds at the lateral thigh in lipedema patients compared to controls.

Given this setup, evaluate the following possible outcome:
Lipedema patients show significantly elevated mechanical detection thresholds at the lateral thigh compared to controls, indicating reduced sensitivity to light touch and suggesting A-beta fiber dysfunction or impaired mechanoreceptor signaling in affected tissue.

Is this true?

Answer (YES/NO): NO